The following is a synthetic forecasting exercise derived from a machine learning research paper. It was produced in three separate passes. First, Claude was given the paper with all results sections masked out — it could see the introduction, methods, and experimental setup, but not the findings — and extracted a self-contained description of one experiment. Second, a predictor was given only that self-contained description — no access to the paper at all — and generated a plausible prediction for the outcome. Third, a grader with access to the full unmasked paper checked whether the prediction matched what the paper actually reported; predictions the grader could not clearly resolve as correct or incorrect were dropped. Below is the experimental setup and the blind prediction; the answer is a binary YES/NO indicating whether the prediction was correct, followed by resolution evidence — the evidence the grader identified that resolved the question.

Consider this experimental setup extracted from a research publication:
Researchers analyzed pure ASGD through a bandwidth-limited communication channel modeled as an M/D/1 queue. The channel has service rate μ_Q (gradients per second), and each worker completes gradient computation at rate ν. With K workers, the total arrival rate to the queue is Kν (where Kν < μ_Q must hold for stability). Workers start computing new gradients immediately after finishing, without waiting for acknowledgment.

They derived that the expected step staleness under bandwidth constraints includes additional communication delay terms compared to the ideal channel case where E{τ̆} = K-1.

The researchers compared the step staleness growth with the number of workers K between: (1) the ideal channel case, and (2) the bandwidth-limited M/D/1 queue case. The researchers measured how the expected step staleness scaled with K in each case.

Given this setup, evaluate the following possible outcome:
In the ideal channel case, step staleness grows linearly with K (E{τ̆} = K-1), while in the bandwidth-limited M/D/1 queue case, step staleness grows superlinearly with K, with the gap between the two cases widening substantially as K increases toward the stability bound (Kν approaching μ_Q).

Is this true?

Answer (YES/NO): YES